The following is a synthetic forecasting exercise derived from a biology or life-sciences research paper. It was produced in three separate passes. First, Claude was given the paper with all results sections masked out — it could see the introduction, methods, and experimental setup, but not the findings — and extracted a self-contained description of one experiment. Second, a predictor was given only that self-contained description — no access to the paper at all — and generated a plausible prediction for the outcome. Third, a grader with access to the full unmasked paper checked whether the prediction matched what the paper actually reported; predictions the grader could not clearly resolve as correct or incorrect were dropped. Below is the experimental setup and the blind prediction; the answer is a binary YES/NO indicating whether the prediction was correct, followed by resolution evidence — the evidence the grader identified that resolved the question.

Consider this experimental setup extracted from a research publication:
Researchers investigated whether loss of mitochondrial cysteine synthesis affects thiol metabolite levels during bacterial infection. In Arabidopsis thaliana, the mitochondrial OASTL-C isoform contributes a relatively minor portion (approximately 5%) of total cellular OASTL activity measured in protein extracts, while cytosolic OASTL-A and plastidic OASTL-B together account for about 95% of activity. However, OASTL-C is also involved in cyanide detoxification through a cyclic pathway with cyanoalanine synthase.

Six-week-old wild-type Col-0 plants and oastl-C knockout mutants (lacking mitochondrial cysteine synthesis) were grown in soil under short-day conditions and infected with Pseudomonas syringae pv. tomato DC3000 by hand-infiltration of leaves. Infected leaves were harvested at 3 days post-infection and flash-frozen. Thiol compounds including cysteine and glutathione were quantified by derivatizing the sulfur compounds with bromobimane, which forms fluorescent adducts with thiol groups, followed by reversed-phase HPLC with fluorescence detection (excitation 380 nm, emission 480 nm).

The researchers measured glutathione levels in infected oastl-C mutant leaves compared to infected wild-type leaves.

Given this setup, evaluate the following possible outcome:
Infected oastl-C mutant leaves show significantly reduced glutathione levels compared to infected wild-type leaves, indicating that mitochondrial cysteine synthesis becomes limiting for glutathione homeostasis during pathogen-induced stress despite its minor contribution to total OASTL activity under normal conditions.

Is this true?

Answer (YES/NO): NO